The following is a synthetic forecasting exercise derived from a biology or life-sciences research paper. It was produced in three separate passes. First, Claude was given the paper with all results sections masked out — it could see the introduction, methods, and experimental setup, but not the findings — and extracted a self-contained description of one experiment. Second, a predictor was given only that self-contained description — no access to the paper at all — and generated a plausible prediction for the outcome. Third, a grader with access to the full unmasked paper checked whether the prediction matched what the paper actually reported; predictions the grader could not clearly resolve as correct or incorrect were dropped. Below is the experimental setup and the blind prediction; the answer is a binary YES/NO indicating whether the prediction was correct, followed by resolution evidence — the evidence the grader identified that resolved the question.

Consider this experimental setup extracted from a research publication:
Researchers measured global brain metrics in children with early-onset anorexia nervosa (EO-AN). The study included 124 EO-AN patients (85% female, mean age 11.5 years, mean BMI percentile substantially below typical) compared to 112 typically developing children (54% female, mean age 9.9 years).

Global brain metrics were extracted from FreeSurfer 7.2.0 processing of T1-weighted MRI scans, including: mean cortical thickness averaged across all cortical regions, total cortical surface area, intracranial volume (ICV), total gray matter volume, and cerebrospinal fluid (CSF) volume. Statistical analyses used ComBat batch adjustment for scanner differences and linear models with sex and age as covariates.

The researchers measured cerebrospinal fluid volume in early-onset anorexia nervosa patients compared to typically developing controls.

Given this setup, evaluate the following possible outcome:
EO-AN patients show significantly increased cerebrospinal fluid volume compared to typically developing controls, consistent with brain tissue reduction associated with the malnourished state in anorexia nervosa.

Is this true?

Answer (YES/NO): YES